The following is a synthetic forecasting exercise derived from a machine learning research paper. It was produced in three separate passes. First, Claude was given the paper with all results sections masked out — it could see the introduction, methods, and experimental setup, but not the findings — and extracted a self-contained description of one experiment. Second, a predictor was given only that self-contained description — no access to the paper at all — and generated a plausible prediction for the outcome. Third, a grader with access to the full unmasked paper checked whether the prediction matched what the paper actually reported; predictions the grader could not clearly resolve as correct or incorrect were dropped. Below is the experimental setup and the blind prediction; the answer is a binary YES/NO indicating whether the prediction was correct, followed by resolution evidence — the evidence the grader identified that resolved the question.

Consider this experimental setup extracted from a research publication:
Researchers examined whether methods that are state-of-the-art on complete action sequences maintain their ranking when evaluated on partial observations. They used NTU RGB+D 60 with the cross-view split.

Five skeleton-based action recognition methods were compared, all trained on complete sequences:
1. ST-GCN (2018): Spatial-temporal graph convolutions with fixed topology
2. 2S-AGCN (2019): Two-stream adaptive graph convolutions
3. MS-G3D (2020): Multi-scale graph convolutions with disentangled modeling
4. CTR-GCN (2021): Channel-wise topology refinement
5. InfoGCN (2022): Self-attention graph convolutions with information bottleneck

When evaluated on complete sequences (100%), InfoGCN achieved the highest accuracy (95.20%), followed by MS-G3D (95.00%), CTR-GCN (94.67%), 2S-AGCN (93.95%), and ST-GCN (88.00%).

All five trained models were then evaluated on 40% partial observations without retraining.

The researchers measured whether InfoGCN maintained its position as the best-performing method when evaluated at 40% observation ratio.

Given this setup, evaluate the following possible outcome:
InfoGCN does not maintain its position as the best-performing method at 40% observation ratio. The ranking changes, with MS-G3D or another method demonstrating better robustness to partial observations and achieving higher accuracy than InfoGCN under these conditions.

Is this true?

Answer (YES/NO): NO